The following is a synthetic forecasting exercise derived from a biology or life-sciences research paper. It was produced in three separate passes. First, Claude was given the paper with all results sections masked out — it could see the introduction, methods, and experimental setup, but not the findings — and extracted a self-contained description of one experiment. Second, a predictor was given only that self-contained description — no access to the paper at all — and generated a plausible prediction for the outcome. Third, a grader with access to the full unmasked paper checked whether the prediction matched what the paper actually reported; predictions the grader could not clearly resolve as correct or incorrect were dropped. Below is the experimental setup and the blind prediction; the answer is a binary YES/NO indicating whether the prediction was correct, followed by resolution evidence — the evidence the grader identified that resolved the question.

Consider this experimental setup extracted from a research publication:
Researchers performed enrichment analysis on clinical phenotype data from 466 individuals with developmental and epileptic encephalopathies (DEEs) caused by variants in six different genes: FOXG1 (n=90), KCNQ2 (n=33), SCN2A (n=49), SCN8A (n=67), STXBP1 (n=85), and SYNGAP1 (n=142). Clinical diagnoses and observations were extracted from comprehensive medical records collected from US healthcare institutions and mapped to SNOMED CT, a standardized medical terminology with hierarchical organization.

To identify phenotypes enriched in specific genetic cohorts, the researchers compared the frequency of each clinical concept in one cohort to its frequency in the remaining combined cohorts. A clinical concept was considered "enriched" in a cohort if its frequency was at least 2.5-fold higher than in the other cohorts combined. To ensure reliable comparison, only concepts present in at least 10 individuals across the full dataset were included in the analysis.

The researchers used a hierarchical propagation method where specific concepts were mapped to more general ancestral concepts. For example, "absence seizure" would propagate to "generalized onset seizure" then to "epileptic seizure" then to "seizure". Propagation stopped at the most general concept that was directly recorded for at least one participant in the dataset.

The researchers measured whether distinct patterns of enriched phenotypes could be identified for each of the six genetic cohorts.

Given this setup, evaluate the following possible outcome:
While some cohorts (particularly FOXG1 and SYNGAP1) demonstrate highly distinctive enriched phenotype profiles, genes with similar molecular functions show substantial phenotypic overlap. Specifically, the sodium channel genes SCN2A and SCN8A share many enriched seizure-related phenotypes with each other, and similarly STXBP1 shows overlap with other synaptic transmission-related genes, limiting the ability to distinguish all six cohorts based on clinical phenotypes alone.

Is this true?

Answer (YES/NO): NO